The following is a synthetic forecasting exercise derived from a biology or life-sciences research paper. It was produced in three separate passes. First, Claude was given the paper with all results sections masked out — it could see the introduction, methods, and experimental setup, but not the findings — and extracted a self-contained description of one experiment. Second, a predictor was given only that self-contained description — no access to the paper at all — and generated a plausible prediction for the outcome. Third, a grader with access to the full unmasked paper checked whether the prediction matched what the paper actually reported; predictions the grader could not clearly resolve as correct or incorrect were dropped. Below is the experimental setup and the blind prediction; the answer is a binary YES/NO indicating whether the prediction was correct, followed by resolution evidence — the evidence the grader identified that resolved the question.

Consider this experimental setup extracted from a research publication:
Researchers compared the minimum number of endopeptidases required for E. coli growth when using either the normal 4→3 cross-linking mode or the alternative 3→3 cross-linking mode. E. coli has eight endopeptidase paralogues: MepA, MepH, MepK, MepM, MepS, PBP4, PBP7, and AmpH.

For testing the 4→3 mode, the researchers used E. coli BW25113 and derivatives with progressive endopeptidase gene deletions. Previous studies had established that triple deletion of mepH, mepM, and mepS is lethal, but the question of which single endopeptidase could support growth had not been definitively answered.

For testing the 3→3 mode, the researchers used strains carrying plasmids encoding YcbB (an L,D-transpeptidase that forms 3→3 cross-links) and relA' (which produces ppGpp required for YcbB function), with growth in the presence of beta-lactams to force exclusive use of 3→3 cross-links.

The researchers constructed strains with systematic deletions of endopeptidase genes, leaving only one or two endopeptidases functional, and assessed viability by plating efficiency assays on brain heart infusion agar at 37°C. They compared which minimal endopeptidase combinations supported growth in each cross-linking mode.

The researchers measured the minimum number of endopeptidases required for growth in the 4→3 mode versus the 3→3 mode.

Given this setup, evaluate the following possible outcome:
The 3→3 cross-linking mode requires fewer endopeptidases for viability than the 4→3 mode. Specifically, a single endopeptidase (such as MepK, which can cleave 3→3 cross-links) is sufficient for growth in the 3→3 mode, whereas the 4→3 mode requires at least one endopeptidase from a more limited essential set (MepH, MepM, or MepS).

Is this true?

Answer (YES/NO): NO